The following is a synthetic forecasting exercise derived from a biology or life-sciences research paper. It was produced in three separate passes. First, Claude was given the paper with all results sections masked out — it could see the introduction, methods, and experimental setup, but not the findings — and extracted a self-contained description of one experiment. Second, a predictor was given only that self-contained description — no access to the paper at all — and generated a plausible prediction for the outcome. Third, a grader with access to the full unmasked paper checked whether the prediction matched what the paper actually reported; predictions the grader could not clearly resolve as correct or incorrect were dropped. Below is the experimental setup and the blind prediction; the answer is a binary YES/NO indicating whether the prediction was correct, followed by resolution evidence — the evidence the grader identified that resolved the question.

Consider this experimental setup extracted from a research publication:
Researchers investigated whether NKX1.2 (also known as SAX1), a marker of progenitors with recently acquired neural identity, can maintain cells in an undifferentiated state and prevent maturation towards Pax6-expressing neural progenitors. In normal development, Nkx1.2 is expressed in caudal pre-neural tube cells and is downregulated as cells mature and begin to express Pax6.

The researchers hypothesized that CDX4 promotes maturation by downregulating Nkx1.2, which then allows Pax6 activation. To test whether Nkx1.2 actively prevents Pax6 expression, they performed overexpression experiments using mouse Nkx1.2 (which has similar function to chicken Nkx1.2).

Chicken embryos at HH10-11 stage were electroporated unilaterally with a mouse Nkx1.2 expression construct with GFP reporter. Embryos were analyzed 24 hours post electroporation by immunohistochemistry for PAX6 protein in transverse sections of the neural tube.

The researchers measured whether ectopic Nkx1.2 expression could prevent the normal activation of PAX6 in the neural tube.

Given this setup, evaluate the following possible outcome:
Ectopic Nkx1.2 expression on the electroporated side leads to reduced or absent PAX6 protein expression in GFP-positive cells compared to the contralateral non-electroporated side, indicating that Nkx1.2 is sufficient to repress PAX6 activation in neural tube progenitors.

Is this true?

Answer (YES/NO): YES